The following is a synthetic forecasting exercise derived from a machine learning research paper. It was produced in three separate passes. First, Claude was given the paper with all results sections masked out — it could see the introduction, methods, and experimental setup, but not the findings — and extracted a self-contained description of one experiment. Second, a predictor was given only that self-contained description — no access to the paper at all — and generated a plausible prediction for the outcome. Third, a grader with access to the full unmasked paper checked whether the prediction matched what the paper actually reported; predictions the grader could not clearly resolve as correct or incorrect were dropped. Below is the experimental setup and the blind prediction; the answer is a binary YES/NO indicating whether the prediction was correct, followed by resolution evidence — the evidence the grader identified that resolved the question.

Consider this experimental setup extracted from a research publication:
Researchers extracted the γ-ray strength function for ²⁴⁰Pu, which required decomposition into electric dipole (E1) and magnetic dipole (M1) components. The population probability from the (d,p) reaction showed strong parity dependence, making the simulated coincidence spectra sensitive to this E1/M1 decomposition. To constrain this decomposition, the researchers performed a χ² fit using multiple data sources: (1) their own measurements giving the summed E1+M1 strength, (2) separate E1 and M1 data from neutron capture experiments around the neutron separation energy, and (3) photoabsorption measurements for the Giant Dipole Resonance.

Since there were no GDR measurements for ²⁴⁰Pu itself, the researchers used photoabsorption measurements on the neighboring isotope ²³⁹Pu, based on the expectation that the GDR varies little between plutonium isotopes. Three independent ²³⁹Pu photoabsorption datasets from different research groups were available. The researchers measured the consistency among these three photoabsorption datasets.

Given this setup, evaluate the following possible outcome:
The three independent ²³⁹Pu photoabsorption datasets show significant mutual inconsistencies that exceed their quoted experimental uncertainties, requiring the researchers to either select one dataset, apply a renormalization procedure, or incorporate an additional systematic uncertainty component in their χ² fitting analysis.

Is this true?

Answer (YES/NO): NO